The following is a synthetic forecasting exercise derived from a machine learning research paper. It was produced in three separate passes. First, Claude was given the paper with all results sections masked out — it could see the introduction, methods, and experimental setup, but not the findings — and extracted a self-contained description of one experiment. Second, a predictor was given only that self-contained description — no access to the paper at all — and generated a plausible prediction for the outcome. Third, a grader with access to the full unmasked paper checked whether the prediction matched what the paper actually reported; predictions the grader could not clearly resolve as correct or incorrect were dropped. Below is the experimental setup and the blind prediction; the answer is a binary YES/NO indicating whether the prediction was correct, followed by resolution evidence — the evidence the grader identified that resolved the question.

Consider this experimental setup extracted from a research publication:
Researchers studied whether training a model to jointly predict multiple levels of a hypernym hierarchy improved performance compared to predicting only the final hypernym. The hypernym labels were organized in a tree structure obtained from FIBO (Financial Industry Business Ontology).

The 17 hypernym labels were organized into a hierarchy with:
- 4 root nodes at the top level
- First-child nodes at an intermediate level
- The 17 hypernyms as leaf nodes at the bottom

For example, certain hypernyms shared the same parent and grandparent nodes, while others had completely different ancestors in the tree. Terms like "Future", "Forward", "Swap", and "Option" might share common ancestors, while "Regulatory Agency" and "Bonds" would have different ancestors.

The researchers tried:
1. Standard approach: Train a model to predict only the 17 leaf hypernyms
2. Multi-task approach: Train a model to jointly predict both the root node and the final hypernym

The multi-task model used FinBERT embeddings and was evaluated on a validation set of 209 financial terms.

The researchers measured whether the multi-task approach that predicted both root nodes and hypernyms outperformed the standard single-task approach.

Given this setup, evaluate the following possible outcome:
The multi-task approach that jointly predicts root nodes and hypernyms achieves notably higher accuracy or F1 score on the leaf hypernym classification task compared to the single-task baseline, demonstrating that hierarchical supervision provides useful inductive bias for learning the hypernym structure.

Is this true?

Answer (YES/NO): NO